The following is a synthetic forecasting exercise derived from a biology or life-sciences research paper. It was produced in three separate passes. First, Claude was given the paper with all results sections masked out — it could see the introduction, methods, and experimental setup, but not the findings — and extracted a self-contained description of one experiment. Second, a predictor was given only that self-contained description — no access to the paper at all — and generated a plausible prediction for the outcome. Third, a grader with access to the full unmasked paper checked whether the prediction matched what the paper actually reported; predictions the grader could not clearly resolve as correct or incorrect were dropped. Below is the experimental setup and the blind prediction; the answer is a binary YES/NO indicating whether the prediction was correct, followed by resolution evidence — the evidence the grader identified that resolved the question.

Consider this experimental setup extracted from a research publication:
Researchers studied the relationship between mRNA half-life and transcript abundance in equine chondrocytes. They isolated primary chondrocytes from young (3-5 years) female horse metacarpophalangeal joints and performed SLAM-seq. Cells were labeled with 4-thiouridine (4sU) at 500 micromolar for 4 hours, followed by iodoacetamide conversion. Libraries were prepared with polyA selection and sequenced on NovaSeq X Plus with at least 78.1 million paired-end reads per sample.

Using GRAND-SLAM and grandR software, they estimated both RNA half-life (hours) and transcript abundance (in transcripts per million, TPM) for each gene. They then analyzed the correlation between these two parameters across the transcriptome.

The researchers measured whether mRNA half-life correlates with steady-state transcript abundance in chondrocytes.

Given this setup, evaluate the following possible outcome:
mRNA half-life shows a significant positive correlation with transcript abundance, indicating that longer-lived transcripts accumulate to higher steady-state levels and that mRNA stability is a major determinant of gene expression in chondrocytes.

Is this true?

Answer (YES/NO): NO